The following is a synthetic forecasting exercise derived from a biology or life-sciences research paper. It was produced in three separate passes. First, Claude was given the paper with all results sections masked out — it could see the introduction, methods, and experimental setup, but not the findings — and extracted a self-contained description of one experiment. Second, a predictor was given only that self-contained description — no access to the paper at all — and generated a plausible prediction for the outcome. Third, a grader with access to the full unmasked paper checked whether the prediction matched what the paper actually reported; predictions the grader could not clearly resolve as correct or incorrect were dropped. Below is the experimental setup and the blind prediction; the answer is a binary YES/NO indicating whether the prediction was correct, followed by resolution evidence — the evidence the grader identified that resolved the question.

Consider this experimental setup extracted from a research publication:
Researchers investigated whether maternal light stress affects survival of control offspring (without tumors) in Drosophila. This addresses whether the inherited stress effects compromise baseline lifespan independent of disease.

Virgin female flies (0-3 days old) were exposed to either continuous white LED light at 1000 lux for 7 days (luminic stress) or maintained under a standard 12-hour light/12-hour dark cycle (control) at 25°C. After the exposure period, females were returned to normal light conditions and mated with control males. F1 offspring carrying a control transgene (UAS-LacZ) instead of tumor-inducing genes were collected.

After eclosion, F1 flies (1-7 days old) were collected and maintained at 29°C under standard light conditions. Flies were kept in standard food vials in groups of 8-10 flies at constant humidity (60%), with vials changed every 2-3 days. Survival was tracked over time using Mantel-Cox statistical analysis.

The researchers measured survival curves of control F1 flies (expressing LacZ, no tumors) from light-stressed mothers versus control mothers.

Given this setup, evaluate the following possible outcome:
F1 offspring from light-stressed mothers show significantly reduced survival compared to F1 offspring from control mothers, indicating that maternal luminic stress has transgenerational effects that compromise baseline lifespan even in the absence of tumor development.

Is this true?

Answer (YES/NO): NO